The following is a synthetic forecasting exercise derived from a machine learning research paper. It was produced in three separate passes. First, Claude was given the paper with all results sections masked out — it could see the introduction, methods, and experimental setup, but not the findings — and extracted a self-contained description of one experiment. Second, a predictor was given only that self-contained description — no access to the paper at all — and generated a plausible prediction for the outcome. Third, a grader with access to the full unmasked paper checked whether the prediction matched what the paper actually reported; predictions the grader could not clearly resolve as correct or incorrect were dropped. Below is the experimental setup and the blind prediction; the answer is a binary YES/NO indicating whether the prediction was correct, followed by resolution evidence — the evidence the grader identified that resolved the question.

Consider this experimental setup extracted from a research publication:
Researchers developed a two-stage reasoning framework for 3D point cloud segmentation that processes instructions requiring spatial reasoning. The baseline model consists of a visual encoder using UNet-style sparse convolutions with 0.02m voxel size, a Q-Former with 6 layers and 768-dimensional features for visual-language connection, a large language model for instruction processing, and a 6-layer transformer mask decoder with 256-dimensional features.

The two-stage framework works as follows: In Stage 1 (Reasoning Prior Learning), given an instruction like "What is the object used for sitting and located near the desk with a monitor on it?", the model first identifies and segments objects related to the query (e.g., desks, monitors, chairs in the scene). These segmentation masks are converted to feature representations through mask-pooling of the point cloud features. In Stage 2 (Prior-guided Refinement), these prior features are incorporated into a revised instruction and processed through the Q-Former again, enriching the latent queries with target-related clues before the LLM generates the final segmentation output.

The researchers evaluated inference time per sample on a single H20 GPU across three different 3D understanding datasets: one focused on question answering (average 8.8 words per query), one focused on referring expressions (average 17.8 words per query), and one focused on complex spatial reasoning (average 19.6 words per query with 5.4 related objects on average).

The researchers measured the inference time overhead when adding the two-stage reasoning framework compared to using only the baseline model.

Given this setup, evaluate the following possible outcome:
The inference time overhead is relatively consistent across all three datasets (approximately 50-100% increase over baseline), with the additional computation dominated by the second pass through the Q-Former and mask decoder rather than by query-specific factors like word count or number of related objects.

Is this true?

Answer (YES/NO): NO